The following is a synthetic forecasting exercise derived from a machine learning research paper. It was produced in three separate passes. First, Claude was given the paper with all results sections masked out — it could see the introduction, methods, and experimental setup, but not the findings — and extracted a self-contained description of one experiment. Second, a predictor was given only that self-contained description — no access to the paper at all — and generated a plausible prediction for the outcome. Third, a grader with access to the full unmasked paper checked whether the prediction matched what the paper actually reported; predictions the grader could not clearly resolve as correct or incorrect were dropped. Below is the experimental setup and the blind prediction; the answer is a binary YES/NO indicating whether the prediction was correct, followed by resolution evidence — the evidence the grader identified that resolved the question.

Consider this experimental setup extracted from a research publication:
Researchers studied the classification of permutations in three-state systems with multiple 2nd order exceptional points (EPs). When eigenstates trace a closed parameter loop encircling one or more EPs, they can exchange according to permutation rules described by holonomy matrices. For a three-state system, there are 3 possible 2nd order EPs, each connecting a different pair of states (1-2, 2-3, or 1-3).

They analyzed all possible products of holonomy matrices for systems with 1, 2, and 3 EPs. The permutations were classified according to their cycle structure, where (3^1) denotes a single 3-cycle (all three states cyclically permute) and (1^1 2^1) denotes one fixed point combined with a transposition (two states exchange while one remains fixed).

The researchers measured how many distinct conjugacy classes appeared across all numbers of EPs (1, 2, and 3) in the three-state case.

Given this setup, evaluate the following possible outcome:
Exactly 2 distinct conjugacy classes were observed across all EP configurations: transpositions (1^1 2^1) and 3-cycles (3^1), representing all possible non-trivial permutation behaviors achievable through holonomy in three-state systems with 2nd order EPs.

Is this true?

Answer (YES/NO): YES